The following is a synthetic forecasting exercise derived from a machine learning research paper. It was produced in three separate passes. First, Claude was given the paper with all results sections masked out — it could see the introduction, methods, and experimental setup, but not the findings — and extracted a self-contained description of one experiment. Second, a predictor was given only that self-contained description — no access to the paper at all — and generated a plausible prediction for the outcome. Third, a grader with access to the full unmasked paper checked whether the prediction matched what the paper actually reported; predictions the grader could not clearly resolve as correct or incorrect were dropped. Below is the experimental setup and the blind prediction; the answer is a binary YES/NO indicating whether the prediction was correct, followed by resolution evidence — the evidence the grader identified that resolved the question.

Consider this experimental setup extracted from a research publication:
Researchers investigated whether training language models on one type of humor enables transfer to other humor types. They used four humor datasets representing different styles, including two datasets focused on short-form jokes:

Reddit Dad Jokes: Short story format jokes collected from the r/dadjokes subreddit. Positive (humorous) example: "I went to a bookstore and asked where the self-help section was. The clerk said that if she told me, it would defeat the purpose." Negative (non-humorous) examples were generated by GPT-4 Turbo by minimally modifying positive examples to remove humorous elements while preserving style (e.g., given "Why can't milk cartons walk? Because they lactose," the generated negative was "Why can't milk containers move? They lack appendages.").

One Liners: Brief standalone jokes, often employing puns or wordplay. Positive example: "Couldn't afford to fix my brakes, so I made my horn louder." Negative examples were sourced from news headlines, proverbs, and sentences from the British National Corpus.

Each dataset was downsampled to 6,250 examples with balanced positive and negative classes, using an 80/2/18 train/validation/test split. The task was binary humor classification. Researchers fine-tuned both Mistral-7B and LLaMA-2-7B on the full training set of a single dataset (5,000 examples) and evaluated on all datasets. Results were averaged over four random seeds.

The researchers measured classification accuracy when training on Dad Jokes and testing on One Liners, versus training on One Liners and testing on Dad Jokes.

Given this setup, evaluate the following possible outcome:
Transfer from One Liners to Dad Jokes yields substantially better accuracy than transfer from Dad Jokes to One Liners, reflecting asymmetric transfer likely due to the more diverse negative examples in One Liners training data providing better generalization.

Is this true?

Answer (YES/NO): NO